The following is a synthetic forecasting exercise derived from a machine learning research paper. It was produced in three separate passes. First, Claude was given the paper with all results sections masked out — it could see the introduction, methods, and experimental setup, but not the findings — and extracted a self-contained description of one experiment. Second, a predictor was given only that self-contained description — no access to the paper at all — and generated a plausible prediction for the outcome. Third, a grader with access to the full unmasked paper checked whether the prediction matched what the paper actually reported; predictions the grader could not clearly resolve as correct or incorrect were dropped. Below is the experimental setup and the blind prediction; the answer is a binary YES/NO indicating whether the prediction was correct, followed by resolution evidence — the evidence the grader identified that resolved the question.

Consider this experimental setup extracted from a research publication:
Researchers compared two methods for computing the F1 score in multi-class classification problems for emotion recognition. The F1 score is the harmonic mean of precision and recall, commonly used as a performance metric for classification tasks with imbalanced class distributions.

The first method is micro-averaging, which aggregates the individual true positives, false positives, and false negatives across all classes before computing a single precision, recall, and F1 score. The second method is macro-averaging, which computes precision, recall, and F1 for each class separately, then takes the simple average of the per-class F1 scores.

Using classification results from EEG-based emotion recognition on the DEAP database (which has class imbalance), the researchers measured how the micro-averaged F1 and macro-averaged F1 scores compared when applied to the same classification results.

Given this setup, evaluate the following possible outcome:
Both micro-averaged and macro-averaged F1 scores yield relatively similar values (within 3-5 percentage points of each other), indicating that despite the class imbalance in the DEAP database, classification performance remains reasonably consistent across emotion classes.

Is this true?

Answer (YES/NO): NO